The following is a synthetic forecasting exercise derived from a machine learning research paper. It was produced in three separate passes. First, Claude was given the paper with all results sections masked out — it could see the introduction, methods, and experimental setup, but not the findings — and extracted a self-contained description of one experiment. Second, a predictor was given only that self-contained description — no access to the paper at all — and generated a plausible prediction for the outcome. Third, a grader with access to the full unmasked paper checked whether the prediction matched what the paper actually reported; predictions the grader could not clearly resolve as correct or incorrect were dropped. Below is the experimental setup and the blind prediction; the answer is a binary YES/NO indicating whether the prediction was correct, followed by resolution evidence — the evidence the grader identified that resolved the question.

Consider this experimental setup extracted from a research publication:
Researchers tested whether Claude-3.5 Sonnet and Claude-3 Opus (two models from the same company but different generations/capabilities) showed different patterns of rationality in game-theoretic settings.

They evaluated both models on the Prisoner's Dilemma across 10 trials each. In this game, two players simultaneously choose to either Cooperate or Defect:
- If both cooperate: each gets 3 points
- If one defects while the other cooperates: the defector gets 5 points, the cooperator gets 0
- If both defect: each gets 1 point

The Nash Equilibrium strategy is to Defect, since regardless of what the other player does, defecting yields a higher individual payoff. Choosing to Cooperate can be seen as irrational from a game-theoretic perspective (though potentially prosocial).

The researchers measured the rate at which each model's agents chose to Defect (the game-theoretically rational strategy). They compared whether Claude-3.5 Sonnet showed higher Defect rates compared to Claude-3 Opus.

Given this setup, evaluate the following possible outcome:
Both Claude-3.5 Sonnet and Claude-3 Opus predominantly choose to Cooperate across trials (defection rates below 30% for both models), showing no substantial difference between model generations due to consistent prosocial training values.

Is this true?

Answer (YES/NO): NO